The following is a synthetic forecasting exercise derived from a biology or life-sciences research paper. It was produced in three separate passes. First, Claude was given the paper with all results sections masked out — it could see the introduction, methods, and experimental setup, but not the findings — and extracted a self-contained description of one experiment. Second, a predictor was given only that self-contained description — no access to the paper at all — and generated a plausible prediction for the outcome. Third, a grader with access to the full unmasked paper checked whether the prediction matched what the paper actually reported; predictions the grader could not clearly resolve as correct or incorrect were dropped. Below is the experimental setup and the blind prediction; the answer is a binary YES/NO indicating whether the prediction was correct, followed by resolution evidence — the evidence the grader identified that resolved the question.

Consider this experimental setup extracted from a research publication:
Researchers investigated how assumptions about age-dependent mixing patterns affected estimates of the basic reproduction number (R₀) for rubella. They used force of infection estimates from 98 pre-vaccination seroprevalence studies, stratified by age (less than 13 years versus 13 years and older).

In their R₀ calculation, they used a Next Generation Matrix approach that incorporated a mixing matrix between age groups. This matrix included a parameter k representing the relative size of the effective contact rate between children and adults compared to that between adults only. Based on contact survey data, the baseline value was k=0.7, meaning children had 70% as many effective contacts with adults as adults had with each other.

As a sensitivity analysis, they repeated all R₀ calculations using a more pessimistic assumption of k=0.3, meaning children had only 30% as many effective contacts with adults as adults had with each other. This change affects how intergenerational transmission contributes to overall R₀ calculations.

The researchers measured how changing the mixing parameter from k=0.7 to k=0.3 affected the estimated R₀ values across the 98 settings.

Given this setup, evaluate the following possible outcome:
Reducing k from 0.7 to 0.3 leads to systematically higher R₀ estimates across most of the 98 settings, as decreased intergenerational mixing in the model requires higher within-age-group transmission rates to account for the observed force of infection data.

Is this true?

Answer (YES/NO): NO